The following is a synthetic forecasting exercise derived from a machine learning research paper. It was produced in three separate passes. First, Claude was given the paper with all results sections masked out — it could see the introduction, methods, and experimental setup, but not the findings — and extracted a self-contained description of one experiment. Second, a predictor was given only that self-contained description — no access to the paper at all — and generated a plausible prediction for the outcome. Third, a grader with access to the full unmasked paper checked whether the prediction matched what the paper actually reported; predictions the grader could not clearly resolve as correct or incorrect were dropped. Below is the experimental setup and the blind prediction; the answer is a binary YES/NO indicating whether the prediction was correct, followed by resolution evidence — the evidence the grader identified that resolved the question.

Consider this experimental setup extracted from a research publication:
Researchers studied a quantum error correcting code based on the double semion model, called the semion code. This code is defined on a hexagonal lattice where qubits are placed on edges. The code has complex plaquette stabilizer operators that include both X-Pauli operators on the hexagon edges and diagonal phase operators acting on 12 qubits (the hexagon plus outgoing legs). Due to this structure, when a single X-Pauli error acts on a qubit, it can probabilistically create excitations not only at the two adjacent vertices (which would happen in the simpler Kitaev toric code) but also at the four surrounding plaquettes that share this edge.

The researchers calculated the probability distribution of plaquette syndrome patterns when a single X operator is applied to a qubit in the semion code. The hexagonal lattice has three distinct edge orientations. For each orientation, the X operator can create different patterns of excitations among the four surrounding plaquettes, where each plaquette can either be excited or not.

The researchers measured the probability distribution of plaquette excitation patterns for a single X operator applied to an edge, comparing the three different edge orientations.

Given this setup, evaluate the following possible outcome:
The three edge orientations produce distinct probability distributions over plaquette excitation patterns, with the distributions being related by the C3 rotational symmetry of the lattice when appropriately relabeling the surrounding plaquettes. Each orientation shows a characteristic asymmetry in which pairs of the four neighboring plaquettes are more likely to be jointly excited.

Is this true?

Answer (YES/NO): NO